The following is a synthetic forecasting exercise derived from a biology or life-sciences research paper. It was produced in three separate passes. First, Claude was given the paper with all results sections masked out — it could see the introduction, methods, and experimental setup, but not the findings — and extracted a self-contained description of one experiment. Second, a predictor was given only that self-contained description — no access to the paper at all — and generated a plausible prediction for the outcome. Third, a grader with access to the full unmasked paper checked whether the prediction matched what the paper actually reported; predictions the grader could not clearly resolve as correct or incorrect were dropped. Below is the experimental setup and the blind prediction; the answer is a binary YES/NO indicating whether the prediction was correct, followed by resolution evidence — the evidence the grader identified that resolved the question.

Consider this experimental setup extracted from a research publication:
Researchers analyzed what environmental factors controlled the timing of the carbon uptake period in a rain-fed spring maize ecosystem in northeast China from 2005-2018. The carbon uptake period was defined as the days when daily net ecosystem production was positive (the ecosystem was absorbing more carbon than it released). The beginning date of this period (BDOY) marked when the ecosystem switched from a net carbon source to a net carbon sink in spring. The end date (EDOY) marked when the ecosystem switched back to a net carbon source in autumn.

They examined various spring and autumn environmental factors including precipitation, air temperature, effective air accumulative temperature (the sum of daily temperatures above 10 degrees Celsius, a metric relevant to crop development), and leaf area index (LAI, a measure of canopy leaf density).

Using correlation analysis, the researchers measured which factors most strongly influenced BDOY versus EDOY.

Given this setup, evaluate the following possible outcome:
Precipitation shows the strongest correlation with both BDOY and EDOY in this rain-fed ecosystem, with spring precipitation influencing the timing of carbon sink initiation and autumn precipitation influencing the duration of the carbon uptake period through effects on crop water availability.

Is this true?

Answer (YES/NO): NO